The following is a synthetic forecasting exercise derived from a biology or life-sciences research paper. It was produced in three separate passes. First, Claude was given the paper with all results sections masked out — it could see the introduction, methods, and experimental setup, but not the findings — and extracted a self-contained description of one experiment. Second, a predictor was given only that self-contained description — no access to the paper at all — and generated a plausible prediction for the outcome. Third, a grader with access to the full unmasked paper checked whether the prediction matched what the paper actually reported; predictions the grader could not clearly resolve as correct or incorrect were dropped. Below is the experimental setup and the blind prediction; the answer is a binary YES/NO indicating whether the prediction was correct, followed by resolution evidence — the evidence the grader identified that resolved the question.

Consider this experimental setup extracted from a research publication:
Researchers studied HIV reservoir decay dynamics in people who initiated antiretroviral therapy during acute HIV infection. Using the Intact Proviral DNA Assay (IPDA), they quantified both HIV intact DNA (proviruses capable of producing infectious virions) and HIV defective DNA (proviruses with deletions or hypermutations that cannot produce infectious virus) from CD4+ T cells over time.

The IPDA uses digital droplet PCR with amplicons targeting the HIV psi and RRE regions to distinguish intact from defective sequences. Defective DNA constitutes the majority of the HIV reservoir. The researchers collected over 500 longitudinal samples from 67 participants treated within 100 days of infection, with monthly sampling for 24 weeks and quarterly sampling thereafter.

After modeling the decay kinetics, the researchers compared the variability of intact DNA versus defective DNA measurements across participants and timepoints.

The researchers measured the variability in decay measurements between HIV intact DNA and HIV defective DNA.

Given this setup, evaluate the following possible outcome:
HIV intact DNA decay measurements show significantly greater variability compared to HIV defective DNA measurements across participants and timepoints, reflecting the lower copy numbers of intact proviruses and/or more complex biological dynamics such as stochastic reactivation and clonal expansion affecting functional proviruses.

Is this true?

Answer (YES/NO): NO